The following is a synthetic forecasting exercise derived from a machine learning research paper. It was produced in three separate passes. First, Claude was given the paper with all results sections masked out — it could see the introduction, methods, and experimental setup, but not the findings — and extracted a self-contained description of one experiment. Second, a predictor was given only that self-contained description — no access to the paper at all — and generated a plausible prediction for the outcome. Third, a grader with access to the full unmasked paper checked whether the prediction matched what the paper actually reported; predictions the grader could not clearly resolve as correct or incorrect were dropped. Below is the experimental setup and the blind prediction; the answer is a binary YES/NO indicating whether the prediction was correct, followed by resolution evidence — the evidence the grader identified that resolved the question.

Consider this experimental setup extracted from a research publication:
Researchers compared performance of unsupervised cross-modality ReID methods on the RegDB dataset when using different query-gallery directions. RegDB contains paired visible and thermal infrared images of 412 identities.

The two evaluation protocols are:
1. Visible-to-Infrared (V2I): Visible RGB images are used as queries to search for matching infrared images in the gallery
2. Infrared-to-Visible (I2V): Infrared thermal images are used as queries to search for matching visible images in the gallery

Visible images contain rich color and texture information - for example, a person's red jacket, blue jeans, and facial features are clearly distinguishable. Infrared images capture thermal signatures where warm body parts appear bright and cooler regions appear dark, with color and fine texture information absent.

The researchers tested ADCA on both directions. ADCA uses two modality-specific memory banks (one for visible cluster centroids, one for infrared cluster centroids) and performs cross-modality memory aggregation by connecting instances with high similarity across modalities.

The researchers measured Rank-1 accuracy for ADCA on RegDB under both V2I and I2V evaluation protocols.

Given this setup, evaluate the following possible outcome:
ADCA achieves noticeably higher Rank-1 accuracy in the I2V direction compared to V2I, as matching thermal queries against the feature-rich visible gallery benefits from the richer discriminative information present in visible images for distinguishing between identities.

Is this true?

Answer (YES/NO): NO